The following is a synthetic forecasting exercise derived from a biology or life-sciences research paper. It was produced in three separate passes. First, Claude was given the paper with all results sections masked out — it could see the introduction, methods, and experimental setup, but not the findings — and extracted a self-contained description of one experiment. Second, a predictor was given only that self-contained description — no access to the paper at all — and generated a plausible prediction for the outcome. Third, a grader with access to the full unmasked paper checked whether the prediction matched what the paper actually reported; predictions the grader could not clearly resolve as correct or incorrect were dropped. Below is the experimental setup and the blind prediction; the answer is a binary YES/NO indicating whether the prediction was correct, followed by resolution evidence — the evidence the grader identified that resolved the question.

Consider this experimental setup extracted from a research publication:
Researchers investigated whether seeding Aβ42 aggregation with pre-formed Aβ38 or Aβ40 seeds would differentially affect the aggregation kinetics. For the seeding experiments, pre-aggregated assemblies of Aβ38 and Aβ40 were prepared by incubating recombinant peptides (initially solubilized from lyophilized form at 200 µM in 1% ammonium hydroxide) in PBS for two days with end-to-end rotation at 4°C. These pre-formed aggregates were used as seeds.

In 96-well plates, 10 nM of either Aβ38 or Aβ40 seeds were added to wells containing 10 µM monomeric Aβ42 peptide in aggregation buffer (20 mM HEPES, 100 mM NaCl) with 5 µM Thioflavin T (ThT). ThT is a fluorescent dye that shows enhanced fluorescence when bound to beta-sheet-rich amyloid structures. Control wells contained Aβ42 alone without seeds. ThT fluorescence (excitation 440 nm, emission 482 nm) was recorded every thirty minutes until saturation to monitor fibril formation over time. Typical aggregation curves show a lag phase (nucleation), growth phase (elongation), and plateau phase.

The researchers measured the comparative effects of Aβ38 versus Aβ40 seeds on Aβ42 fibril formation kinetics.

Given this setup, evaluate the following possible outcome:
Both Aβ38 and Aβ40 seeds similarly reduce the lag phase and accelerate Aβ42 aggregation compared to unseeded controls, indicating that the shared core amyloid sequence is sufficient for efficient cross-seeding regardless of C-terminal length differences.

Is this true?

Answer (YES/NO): NO